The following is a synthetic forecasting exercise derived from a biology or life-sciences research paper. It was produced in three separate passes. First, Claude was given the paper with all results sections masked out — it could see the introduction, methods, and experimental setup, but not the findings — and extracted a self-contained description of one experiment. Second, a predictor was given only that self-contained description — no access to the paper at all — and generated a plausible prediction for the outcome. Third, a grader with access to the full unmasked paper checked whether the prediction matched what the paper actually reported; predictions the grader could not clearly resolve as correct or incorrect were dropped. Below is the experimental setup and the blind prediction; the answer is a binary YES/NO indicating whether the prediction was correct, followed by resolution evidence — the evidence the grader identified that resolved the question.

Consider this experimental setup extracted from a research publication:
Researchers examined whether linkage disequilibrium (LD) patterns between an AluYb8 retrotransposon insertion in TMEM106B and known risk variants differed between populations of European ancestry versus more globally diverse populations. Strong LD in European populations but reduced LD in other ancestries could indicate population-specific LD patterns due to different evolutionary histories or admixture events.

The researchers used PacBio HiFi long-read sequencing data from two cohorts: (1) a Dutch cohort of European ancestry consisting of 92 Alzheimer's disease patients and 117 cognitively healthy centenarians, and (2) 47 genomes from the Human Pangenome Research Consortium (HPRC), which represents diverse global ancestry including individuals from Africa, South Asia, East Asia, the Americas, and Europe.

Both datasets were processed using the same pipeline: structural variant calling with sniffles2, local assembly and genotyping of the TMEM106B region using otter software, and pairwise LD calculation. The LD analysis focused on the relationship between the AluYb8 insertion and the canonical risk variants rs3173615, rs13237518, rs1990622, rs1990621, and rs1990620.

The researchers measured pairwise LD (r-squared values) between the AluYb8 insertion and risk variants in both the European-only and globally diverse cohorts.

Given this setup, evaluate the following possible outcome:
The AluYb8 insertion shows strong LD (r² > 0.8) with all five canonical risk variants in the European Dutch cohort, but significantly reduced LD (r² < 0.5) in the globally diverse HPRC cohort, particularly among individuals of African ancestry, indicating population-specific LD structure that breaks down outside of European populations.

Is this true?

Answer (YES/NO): NO